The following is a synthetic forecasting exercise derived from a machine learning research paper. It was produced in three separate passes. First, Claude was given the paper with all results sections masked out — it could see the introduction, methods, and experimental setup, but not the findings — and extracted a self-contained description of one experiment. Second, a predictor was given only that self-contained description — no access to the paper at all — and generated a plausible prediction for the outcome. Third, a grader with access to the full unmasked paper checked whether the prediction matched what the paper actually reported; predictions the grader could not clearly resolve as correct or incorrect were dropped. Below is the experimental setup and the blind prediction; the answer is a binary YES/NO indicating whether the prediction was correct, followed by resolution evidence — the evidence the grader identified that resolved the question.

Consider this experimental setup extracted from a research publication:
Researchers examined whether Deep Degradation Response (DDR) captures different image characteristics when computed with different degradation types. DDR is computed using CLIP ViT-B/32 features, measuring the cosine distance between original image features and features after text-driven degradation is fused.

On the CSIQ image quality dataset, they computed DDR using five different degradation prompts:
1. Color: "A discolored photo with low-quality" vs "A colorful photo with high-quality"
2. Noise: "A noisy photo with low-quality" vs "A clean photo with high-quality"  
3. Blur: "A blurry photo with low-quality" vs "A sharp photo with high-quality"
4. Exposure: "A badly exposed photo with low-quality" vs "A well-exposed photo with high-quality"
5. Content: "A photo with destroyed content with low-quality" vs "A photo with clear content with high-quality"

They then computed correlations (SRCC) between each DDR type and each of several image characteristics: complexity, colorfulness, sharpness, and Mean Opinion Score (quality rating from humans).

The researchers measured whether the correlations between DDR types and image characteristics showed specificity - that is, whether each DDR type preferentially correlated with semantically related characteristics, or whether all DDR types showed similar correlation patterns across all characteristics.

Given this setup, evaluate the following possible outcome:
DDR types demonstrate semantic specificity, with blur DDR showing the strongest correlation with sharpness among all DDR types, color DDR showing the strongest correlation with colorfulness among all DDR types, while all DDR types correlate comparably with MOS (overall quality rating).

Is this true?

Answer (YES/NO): NO